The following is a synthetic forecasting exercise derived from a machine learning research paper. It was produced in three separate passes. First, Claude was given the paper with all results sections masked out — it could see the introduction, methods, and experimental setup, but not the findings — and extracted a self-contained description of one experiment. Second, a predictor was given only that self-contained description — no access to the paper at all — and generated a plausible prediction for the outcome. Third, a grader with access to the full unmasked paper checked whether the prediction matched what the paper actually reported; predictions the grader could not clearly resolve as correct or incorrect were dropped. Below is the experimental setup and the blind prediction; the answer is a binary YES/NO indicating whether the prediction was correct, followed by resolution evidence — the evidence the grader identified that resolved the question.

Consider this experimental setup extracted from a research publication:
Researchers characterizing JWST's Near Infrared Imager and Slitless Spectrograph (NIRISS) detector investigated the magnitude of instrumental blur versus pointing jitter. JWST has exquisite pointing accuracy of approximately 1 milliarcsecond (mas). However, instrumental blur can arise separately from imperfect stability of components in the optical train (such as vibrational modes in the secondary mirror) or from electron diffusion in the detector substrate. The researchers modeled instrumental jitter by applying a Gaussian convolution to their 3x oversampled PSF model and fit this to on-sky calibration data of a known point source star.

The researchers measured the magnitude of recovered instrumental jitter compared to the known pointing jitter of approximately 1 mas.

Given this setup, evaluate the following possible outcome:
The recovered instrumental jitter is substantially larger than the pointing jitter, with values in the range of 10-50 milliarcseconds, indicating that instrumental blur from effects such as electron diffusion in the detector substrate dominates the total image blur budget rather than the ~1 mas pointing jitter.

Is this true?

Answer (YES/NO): YES